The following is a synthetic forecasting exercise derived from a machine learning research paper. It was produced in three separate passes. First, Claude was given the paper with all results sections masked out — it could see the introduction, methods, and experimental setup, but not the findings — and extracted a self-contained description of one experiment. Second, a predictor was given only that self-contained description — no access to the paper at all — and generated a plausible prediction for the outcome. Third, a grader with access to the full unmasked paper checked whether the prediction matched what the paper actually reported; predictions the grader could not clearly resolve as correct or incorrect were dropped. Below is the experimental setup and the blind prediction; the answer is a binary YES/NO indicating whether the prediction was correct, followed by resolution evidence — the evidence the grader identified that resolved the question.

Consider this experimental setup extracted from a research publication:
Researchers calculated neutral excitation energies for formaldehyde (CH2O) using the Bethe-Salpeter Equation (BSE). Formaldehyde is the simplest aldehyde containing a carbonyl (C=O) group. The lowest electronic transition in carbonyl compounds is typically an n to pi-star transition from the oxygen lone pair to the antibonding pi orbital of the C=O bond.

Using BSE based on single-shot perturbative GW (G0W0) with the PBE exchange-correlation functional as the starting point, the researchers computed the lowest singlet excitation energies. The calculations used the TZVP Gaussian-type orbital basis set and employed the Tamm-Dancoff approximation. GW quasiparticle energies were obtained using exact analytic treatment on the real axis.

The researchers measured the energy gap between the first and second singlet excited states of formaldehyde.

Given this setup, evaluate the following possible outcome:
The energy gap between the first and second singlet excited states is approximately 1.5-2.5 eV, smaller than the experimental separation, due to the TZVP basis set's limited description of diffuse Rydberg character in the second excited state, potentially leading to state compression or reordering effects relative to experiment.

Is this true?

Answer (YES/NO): NO